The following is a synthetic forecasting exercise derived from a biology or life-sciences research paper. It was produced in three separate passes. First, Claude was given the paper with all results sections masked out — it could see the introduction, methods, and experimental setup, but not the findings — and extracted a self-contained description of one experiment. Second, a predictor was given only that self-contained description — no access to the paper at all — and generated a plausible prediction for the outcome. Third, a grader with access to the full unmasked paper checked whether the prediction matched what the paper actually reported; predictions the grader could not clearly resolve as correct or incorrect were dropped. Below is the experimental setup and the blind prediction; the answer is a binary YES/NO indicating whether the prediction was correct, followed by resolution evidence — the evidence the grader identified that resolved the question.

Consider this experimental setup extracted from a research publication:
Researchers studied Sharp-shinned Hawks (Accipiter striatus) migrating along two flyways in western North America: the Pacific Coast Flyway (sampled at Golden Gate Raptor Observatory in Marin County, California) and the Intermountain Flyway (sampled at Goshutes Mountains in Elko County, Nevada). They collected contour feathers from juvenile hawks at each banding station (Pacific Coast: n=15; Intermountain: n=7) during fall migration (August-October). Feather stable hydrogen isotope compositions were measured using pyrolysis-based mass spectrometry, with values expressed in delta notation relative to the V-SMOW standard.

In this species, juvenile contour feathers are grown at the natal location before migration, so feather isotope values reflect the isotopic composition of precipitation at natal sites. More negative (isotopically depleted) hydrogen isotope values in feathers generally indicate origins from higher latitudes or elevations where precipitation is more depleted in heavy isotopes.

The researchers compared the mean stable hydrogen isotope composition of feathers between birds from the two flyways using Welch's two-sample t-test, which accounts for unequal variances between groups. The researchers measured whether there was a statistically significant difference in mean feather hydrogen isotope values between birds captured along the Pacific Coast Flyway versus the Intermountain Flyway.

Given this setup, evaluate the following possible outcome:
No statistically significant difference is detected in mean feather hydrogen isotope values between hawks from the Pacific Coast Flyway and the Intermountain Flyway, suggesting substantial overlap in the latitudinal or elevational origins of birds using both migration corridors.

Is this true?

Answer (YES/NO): NO